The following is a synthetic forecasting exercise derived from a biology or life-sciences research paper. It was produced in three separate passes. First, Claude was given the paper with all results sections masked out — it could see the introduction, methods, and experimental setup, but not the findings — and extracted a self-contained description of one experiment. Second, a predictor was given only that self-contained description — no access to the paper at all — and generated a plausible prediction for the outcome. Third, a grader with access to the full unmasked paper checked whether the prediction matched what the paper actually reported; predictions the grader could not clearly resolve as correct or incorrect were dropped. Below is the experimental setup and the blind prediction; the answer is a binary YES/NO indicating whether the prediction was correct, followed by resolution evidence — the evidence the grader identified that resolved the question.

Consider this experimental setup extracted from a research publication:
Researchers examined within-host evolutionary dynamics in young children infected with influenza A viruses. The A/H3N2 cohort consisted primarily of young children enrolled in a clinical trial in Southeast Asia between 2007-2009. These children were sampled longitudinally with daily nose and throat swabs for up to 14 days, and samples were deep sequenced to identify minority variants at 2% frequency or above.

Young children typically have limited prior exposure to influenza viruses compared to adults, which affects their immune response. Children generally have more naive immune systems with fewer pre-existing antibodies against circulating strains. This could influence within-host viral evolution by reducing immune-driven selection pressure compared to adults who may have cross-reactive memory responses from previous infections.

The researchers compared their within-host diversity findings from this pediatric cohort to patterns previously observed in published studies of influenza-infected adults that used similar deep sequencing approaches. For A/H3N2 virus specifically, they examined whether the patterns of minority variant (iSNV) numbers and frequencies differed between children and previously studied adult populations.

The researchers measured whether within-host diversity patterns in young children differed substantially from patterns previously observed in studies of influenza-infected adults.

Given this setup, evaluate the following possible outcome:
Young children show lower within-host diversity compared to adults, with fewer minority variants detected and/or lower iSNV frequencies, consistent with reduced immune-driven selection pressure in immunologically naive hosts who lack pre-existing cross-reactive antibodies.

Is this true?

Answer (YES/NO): NO